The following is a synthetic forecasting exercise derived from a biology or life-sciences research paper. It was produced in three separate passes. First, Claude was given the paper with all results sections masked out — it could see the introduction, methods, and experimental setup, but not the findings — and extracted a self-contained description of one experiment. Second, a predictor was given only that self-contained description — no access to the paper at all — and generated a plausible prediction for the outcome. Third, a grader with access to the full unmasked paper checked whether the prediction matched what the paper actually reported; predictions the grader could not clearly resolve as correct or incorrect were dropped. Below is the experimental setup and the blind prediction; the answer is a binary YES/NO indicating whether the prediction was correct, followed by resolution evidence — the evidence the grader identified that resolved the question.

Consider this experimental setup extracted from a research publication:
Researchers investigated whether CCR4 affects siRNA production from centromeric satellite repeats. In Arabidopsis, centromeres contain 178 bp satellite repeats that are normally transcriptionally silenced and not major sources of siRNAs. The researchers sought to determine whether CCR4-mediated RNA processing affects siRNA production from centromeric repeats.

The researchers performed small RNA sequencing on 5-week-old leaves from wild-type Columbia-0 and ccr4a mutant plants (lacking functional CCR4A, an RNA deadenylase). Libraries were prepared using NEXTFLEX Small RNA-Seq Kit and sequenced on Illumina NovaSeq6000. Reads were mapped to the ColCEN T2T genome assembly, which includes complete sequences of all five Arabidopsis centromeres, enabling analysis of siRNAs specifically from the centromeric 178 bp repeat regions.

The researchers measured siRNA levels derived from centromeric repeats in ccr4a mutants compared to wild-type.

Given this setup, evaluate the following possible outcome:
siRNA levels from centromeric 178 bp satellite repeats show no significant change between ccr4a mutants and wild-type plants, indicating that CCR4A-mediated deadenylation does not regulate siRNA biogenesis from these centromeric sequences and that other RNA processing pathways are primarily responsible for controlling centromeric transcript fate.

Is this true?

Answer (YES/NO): NO